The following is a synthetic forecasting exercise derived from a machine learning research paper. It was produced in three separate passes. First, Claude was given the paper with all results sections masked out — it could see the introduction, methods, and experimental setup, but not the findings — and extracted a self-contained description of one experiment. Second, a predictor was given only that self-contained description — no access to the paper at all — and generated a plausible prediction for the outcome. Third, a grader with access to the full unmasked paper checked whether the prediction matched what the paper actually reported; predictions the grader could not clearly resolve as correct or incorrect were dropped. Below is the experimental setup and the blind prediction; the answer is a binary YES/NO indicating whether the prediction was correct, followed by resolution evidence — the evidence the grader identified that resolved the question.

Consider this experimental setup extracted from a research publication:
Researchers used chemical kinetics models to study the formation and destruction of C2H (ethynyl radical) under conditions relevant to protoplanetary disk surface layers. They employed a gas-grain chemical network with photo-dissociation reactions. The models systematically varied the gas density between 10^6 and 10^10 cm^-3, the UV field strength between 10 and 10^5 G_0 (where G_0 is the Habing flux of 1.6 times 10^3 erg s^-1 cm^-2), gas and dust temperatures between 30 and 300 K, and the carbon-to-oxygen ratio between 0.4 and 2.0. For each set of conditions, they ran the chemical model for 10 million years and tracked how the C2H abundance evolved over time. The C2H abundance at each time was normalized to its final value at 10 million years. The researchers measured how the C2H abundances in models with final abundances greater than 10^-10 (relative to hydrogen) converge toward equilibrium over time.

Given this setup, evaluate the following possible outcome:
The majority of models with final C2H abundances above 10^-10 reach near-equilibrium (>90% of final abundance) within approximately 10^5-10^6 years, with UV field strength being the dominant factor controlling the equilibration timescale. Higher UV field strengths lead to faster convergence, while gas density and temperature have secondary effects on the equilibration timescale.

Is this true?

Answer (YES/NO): NO